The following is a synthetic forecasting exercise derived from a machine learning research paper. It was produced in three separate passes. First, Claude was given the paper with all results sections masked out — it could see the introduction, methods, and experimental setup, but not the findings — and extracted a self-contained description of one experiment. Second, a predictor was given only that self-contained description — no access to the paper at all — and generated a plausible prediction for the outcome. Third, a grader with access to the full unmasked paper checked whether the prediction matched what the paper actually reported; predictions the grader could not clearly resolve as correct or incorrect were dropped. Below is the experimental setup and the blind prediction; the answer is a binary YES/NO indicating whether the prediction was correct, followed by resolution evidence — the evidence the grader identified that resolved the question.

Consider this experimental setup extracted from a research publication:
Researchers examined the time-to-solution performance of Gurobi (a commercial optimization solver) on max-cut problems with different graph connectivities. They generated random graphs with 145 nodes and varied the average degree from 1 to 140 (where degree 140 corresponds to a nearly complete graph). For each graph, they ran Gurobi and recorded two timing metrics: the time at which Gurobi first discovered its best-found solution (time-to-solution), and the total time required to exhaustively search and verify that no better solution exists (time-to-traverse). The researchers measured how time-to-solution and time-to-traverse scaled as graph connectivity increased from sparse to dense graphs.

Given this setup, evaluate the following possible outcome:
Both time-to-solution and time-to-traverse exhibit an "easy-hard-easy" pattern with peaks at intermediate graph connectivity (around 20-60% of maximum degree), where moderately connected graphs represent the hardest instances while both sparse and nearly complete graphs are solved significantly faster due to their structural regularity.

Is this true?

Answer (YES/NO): NO